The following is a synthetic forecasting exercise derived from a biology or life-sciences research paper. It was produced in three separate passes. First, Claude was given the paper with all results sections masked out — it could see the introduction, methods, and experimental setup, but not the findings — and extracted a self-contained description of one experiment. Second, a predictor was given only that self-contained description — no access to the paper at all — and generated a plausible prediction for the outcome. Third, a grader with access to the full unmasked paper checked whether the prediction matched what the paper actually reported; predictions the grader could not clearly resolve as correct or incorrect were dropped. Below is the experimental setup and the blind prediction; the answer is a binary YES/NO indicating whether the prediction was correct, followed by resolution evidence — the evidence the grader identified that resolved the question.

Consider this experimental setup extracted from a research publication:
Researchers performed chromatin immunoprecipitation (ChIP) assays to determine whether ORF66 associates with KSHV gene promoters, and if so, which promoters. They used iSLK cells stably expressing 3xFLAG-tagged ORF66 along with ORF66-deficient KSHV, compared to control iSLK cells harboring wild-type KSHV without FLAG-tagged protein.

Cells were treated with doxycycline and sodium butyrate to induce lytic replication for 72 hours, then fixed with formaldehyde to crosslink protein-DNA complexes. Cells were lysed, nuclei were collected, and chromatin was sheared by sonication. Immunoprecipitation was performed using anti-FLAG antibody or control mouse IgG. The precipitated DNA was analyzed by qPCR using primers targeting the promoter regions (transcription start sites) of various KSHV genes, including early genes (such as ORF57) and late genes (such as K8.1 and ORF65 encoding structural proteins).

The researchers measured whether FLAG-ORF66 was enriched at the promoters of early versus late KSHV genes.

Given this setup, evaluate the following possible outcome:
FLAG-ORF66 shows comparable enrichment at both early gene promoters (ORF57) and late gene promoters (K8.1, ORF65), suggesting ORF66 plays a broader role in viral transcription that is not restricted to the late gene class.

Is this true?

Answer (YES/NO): NO